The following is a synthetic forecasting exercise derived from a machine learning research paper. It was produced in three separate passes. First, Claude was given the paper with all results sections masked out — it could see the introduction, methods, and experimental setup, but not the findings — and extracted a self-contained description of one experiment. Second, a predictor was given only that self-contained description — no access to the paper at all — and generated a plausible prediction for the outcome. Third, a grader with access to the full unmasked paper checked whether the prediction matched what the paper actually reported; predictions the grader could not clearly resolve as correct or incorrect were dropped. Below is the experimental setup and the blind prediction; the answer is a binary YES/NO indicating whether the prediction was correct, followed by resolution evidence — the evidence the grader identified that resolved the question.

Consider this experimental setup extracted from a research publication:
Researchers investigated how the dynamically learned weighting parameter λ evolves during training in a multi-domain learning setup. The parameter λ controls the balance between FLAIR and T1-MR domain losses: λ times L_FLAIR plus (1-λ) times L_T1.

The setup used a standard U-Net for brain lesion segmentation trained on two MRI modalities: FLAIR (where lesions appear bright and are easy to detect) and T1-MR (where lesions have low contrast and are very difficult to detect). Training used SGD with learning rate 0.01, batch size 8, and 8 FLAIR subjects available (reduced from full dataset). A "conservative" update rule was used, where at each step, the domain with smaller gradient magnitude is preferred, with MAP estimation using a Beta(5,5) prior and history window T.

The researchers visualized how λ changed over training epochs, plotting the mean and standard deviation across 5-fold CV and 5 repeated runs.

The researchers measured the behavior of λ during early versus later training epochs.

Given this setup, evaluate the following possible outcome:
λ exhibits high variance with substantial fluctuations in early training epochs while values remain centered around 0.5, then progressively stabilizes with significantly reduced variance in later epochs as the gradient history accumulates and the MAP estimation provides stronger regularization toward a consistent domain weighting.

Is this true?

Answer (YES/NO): NO